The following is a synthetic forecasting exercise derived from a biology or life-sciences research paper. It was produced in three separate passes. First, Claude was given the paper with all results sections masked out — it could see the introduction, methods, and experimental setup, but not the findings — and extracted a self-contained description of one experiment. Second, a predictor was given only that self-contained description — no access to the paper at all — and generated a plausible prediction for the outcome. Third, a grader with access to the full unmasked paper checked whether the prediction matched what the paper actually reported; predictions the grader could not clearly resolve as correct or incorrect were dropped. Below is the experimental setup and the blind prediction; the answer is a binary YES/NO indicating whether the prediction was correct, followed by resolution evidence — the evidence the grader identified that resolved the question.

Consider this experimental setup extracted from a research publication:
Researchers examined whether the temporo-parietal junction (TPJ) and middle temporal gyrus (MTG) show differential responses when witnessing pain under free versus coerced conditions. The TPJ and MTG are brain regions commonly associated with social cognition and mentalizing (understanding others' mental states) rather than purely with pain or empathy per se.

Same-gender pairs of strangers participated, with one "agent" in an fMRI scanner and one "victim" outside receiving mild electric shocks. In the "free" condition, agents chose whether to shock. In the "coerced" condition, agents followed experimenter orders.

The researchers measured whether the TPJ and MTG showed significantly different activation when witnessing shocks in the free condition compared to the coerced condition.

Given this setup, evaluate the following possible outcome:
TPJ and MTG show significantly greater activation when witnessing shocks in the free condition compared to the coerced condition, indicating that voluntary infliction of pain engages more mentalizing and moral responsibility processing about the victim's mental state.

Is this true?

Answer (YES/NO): YES